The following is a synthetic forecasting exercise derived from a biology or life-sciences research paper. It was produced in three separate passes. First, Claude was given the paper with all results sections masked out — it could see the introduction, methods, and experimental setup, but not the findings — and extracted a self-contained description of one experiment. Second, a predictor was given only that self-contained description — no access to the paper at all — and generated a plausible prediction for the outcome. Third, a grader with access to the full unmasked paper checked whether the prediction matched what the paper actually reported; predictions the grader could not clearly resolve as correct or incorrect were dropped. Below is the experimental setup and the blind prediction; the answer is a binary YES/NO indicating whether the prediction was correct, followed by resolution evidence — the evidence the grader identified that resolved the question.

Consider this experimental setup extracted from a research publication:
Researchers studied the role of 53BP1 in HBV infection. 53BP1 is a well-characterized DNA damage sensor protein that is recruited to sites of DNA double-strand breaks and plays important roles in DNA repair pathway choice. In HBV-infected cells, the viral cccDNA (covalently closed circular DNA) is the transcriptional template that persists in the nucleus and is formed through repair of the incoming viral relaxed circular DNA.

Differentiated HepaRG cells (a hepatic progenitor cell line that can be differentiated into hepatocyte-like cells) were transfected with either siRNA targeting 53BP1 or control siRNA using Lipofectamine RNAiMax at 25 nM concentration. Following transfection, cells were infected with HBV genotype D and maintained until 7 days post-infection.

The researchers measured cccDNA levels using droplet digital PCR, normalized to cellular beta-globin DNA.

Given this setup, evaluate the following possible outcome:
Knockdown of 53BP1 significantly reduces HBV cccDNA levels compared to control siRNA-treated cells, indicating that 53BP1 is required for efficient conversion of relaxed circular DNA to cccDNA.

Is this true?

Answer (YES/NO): NO